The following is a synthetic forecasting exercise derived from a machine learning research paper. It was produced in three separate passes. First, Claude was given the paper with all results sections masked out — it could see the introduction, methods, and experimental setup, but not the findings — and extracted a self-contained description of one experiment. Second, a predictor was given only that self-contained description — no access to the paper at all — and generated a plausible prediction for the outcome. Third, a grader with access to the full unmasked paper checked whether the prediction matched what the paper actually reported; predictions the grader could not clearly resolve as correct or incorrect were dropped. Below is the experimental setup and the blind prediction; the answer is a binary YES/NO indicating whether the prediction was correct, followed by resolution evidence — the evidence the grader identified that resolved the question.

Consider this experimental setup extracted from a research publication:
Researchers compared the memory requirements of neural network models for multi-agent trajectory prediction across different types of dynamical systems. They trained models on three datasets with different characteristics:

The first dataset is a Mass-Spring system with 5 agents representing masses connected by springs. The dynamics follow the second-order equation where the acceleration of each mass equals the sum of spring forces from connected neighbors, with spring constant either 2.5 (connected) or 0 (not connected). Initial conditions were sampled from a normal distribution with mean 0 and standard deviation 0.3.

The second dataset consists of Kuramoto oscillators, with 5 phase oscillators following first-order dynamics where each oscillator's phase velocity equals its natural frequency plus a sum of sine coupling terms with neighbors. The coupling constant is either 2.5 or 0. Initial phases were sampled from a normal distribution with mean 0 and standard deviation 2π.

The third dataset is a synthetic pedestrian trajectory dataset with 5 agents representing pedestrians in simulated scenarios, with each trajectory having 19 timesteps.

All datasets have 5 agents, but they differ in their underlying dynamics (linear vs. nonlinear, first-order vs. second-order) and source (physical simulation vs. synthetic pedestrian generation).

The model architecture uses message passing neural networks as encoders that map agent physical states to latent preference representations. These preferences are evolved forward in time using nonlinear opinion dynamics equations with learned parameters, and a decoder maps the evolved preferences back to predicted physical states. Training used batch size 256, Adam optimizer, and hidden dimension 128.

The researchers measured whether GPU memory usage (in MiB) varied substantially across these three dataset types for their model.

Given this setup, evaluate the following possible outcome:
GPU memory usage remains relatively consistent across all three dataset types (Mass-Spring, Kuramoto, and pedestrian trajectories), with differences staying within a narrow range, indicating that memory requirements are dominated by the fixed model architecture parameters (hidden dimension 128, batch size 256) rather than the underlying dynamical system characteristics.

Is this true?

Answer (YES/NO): YES